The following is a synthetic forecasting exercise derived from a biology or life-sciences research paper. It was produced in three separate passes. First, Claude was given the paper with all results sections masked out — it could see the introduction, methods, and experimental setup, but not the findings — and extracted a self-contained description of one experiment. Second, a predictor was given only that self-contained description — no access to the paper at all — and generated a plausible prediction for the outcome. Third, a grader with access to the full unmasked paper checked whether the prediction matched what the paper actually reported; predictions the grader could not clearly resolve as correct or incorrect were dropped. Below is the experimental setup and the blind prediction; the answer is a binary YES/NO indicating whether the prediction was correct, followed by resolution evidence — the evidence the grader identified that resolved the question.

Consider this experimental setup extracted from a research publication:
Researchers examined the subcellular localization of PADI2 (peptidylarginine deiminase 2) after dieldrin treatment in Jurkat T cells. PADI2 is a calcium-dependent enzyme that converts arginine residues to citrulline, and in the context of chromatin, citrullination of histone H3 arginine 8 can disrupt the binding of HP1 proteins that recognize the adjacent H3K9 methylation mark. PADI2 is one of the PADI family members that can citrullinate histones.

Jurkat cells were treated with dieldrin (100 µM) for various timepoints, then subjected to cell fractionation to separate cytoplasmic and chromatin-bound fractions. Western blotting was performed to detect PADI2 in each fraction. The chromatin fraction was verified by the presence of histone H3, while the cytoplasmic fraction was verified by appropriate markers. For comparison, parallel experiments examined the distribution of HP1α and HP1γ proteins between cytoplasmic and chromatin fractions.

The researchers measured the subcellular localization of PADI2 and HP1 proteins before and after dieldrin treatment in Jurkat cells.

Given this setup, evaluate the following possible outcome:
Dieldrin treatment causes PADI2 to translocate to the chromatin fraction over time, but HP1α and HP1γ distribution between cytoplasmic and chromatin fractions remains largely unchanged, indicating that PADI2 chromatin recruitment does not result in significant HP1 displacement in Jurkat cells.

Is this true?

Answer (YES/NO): NO